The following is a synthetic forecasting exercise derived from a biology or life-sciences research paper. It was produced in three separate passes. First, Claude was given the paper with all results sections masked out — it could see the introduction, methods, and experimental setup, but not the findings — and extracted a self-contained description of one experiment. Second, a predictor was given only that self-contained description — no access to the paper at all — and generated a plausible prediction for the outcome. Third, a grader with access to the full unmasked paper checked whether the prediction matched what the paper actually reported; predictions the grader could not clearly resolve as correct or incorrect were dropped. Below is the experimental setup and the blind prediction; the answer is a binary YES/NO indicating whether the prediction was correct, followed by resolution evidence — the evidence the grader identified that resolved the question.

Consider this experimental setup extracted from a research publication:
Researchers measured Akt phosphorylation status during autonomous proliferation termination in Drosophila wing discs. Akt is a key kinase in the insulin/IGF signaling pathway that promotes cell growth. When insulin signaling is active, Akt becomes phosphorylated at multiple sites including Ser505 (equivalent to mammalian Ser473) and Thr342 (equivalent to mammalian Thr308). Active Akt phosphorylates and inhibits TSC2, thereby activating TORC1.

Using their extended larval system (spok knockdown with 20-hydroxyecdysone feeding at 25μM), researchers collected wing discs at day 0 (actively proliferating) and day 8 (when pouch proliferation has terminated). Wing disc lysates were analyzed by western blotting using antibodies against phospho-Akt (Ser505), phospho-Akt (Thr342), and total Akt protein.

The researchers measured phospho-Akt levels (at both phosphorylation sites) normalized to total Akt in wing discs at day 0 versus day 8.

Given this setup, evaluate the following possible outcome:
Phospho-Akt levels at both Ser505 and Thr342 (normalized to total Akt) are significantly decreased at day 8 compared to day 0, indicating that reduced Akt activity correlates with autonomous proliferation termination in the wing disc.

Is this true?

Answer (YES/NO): NO